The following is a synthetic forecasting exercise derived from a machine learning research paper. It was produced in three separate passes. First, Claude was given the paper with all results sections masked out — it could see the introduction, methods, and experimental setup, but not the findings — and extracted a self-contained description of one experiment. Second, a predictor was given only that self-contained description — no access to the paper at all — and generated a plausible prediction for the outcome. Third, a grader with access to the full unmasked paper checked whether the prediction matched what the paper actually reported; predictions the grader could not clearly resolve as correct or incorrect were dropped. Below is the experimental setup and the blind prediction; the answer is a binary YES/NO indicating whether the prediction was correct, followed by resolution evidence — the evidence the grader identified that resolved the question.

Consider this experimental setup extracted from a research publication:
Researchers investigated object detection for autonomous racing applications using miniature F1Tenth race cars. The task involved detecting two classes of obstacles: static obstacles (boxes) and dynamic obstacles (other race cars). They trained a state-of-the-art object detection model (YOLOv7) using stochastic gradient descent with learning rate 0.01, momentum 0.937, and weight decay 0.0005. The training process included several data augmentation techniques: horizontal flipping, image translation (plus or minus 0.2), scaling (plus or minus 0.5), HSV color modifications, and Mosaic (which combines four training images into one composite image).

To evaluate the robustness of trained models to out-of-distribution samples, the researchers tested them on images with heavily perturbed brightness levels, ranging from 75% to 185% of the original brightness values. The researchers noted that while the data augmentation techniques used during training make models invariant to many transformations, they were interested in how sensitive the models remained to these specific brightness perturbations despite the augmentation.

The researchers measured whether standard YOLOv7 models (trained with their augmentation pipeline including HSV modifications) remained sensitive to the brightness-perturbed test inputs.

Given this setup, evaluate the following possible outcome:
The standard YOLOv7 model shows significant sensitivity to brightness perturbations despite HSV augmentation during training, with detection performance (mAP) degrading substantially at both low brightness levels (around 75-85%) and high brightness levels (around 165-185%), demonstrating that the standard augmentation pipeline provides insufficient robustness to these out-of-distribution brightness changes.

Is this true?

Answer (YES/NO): YES